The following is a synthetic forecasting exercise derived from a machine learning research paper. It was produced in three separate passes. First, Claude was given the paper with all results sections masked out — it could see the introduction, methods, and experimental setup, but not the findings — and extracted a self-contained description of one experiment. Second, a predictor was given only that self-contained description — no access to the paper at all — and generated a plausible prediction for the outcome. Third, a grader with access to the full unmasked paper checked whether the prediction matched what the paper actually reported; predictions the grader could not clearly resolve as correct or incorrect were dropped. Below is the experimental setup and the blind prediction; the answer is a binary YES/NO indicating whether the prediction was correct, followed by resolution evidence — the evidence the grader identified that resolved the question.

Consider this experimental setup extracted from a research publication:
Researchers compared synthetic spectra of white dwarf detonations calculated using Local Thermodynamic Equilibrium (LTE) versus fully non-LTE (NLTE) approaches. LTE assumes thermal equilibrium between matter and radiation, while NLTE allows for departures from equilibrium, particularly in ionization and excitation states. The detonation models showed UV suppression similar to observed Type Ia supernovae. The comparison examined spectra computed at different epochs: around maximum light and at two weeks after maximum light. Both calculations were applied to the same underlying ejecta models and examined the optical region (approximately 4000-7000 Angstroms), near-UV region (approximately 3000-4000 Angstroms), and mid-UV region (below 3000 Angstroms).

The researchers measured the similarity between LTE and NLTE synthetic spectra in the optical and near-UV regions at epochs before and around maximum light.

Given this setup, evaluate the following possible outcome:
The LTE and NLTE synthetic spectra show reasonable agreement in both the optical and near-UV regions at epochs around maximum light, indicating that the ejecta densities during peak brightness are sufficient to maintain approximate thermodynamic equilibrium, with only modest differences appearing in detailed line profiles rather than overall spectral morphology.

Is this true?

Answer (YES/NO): YES